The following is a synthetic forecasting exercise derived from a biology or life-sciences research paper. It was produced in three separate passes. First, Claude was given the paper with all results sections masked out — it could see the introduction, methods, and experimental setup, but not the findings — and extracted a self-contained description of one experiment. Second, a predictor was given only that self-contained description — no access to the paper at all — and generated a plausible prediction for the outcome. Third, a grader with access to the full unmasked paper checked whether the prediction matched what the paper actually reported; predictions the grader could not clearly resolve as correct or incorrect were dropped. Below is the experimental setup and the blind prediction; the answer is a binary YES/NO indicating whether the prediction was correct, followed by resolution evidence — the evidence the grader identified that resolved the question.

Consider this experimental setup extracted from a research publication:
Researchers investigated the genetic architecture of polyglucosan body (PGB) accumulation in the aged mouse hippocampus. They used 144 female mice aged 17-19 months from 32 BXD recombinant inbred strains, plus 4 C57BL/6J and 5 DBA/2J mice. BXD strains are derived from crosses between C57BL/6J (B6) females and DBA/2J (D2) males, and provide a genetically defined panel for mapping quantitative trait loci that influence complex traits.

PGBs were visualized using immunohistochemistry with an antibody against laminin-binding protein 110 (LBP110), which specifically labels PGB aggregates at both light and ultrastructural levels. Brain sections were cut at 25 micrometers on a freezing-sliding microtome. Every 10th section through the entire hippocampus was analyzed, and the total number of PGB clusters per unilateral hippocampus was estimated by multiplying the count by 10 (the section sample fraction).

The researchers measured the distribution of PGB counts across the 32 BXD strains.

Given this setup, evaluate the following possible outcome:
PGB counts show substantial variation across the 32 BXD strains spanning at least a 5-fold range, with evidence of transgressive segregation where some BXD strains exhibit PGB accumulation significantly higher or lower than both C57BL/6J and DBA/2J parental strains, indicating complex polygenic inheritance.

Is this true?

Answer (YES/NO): NO